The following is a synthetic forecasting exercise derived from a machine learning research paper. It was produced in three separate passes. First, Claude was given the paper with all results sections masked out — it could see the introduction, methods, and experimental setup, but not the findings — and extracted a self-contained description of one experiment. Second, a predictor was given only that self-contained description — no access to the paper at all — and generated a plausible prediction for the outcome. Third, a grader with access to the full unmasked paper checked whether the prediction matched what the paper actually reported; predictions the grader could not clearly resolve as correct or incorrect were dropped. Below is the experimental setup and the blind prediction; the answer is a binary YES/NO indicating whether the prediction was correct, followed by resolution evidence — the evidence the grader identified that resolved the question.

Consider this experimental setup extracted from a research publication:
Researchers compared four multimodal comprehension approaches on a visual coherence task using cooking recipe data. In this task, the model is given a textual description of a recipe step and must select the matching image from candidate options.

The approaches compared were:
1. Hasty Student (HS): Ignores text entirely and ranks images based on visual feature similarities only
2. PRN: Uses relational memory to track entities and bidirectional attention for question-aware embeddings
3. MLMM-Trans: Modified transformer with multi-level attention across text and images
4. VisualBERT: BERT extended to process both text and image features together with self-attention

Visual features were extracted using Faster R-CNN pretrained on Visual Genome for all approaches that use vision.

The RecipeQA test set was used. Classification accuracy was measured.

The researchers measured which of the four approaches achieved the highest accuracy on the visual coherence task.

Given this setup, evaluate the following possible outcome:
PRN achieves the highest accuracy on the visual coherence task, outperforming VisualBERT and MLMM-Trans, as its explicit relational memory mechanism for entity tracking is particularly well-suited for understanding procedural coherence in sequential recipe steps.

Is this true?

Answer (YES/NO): NO